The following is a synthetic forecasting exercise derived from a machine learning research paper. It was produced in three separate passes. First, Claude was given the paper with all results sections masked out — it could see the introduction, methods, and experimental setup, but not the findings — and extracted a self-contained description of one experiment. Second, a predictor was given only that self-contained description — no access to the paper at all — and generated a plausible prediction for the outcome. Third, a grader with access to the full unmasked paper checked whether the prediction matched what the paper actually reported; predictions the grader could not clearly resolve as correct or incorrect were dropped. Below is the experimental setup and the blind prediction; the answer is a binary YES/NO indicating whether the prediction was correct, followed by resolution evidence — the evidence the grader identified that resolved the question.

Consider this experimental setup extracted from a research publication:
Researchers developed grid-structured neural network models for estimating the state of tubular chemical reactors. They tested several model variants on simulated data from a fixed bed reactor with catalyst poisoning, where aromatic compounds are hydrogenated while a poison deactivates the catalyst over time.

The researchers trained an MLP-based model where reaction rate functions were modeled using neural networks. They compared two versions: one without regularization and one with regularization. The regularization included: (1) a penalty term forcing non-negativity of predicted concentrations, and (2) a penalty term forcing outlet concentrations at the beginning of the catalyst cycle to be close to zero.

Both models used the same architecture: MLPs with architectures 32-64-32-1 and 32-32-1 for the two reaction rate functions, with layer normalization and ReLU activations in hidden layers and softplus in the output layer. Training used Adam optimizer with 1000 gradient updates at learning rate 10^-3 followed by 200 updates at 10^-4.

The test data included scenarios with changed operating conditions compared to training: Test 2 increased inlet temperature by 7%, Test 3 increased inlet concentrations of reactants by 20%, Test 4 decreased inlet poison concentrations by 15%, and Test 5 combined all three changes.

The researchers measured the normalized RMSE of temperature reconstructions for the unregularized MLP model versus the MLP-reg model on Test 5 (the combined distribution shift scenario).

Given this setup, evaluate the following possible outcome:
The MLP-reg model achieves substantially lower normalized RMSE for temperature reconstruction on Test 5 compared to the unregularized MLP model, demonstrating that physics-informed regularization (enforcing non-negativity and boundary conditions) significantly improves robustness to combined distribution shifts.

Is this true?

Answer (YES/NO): YES